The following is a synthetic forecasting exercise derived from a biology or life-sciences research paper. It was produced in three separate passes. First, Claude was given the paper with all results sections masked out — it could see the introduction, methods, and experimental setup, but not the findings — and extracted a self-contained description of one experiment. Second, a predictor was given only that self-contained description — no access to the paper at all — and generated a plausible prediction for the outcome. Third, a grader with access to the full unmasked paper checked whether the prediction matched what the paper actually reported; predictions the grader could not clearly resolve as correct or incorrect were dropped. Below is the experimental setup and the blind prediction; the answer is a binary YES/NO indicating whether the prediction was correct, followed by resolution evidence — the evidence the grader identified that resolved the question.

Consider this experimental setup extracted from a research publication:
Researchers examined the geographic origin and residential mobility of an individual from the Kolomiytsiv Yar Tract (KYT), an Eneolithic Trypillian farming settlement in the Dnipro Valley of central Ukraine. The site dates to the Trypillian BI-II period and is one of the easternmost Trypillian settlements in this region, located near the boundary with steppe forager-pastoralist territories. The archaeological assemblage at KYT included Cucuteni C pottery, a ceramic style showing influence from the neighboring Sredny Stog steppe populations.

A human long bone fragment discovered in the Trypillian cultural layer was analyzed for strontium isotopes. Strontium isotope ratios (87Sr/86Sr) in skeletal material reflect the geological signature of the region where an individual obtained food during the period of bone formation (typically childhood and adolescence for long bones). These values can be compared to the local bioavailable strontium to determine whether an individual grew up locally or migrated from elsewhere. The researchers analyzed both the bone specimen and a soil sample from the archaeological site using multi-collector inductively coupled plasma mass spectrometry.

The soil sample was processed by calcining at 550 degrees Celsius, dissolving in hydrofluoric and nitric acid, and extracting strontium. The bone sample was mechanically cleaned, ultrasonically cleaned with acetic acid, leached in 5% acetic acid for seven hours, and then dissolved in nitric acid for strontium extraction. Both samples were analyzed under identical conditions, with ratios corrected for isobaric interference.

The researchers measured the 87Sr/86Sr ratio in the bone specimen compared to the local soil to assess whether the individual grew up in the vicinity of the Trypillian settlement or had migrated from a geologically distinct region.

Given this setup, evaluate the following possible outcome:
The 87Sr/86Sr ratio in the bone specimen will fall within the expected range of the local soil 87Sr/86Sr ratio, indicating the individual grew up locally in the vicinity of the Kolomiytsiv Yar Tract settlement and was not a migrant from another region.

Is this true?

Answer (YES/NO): NO